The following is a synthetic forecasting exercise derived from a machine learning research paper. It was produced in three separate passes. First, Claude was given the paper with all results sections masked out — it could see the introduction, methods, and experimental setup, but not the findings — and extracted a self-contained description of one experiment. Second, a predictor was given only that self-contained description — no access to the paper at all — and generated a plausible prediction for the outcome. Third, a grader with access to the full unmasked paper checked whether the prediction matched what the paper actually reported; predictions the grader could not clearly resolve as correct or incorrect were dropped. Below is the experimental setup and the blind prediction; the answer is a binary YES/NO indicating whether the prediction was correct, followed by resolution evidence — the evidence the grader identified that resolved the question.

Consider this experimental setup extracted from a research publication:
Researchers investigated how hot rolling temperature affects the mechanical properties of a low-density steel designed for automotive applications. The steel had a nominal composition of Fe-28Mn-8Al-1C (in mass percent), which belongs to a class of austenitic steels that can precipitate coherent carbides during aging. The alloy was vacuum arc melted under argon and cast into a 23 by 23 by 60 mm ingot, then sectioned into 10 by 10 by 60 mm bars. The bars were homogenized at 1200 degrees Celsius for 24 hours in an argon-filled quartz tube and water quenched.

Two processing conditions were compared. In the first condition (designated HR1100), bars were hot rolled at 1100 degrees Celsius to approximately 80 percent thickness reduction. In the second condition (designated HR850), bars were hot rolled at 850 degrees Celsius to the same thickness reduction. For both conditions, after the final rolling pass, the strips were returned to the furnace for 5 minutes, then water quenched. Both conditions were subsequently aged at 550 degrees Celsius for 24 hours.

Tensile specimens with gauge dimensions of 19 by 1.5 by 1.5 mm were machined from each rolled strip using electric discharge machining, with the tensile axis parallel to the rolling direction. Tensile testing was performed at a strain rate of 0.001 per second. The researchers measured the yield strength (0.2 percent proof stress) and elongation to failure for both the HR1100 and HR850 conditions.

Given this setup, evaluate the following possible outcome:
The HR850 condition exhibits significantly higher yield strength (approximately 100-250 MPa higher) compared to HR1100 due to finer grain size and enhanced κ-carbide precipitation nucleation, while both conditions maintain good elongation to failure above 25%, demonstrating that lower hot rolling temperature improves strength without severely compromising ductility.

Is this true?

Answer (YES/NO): NO